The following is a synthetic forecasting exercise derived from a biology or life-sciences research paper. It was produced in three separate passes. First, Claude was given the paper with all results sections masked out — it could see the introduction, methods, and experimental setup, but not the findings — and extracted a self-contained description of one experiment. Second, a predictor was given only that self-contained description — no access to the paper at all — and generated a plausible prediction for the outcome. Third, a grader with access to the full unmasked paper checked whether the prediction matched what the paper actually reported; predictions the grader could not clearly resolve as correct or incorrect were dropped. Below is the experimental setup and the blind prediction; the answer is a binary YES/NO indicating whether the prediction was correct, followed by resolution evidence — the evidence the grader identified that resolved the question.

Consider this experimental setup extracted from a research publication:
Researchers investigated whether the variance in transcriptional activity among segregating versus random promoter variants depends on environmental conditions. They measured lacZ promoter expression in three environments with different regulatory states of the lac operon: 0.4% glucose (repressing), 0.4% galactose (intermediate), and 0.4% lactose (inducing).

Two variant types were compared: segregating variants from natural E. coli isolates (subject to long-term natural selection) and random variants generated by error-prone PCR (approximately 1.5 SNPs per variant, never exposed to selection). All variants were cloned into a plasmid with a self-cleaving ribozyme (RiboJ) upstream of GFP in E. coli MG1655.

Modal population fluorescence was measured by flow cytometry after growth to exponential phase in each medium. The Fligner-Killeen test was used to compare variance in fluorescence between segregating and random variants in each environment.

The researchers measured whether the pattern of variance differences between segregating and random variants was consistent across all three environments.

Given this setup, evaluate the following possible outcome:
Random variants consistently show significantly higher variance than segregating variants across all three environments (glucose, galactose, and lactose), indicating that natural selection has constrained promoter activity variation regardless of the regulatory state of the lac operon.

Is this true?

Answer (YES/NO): NO